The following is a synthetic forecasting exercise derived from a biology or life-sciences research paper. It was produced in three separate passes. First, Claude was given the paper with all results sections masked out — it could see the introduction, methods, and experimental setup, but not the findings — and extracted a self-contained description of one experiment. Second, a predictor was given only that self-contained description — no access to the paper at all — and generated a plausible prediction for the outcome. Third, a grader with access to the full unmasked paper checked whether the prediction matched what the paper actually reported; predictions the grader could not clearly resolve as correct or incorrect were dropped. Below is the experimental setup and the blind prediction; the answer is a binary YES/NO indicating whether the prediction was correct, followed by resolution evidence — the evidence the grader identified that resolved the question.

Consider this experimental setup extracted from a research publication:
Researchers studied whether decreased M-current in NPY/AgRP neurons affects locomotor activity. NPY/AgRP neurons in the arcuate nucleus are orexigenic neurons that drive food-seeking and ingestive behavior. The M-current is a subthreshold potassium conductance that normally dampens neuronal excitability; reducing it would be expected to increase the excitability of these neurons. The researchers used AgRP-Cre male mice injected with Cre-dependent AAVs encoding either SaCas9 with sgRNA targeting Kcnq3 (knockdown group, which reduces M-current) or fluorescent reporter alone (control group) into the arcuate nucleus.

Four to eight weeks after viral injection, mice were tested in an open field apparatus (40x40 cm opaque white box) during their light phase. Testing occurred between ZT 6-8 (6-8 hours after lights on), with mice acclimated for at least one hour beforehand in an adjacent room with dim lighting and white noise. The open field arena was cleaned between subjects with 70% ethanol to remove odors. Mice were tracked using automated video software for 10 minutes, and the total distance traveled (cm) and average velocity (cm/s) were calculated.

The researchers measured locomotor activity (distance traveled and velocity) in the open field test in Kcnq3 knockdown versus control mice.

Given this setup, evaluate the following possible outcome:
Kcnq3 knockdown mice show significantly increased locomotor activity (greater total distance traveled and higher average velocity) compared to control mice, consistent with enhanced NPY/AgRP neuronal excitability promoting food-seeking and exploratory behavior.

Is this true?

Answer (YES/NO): NO